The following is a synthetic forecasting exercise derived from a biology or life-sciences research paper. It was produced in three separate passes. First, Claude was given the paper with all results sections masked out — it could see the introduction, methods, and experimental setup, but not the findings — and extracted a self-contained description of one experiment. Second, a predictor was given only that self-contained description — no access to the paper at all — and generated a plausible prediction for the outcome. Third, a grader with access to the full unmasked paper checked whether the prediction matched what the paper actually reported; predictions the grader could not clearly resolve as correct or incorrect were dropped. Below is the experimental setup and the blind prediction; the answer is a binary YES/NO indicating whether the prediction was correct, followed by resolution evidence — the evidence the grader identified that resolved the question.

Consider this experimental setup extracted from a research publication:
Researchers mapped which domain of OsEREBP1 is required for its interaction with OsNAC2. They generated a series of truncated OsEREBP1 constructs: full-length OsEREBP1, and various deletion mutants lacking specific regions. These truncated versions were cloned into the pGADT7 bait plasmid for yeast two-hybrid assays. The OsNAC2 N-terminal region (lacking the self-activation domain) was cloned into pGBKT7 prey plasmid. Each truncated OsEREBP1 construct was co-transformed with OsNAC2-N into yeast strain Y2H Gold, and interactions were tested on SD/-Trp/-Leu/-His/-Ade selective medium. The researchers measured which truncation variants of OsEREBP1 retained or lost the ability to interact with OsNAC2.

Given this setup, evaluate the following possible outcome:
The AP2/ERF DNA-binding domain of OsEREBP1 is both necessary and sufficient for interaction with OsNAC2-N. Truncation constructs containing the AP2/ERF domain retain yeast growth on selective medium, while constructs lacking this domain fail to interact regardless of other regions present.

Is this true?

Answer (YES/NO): NO